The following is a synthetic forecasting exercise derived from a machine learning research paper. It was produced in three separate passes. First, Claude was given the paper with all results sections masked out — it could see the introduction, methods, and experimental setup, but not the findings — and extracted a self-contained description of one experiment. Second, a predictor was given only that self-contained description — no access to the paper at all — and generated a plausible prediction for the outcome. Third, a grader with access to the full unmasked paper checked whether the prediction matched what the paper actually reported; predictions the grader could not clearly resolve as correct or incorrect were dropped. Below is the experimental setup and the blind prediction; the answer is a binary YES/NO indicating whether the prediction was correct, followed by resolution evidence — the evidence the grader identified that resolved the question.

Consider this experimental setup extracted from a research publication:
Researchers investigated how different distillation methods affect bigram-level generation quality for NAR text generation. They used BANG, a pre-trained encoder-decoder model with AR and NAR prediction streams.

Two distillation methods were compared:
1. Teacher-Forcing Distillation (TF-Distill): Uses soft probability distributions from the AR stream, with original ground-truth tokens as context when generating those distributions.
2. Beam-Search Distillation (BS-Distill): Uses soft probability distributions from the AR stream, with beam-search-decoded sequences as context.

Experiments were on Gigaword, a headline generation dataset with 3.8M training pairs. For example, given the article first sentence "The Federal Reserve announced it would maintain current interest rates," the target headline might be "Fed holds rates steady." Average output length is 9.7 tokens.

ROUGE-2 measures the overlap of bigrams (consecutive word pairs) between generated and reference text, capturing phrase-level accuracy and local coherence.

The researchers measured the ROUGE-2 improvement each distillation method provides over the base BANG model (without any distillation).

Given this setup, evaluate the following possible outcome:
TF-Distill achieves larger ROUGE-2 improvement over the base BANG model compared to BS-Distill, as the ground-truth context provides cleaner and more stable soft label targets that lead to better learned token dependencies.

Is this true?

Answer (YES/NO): NO